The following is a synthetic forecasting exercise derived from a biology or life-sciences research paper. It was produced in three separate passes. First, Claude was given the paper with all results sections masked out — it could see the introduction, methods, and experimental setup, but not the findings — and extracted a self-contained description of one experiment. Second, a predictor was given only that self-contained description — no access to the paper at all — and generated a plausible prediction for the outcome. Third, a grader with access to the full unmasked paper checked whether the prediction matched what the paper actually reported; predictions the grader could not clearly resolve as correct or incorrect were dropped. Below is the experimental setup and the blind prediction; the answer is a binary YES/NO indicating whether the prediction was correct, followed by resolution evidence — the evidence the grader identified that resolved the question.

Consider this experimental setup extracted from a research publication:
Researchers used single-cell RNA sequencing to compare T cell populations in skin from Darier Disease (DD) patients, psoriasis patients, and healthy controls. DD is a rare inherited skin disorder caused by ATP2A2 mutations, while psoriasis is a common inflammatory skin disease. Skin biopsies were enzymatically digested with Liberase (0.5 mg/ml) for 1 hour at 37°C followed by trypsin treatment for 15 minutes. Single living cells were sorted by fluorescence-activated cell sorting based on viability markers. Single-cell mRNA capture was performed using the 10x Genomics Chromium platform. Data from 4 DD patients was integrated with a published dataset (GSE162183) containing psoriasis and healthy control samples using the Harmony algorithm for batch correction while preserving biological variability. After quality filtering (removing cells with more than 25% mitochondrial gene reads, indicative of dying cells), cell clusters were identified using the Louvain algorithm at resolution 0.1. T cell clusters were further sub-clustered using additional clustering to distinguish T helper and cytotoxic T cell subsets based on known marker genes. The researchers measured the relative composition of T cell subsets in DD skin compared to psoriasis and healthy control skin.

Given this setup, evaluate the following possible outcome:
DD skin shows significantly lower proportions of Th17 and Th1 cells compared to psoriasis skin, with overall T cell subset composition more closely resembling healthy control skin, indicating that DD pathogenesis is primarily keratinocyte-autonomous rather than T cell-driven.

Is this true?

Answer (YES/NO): NO